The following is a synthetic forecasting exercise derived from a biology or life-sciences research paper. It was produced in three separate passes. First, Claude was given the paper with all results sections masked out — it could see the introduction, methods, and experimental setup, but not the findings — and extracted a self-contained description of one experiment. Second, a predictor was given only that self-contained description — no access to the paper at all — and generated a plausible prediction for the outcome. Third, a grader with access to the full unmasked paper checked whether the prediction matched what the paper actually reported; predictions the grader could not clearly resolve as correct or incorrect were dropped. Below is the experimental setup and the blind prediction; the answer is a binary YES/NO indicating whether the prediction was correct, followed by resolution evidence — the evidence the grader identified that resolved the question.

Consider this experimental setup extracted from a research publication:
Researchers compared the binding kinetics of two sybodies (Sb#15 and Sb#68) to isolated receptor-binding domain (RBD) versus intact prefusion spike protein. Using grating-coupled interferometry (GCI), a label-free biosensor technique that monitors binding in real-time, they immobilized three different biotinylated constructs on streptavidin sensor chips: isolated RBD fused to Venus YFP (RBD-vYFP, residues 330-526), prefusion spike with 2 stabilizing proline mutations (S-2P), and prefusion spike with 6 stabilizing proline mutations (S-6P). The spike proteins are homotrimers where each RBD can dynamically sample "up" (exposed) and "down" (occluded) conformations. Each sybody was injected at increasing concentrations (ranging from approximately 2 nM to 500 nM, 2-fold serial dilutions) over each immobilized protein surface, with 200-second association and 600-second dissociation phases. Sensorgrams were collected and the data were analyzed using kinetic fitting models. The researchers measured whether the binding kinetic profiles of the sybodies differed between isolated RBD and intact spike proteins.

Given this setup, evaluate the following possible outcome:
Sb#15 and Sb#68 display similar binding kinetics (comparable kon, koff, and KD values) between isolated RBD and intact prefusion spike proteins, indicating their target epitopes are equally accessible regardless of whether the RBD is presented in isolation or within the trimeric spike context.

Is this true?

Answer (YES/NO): NO